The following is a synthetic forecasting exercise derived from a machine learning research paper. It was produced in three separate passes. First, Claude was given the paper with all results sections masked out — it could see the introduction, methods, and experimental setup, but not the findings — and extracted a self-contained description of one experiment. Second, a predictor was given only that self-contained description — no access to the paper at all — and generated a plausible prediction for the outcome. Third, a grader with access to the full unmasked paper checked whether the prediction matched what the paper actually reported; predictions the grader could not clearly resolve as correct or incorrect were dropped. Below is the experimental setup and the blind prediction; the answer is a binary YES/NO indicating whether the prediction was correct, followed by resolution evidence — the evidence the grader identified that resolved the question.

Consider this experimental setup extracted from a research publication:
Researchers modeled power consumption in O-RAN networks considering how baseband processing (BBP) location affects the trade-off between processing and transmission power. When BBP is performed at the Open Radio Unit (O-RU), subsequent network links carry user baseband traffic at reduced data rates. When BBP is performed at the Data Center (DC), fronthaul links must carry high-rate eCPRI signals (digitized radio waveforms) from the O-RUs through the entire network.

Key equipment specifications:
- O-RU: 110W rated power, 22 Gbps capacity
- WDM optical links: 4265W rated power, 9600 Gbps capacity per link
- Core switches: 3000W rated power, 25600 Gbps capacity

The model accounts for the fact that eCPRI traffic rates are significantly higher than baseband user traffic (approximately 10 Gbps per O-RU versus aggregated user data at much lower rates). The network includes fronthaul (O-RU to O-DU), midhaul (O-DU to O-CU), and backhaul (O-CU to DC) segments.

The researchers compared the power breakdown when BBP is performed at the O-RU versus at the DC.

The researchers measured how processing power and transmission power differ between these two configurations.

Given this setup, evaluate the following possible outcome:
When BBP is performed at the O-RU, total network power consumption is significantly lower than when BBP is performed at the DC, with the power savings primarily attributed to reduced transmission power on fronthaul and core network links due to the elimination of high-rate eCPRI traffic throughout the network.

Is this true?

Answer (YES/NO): NO